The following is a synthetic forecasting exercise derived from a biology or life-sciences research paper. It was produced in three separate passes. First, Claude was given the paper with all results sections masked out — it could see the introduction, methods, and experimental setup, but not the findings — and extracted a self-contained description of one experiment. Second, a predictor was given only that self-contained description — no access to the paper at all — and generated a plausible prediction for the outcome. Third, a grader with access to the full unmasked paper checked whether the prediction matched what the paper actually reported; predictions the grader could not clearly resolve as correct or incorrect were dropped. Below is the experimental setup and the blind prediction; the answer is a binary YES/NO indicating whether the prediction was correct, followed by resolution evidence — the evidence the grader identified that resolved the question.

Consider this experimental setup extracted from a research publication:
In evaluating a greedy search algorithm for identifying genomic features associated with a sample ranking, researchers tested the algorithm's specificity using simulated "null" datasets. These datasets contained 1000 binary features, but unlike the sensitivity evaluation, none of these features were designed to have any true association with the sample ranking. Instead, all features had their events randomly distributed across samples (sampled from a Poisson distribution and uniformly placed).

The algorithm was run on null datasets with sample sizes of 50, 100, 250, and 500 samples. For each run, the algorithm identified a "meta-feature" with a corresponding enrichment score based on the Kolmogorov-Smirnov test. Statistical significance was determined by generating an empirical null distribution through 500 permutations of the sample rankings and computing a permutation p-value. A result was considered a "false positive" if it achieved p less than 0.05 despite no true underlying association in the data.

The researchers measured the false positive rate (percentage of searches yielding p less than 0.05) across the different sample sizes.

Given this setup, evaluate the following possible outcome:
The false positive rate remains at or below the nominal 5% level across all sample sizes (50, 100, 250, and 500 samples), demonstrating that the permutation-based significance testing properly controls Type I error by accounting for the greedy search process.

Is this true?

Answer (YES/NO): NO